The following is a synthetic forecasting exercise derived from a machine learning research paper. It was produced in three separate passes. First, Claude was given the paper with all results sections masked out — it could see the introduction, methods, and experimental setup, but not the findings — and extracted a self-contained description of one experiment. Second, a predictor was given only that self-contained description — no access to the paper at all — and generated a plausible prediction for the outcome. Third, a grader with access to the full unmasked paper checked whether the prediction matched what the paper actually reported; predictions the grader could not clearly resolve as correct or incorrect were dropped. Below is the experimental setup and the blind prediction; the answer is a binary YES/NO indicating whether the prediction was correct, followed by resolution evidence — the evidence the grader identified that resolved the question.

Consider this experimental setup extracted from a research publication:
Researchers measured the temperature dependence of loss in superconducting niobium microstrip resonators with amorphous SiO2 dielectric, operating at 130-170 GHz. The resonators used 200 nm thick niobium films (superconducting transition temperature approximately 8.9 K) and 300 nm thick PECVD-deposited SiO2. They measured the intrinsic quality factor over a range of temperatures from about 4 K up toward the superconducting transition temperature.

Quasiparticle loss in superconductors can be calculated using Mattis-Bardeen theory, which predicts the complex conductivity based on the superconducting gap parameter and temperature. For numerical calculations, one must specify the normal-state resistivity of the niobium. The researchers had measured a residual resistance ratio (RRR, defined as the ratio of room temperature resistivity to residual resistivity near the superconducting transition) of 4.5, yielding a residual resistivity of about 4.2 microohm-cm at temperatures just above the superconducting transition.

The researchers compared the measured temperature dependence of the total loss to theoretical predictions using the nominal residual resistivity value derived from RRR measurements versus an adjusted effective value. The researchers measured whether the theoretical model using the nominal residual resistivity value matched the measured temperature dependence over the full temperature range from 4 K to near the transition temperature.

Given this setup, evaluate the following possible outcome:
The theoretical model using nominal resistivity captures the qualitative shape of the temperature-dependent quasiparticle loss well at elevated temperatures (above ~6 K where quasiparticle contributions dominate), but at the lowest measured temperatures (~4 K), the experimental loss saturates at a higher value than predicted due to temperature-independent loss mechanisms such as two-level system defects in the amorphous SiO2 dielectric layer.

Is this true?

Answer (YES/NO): NO